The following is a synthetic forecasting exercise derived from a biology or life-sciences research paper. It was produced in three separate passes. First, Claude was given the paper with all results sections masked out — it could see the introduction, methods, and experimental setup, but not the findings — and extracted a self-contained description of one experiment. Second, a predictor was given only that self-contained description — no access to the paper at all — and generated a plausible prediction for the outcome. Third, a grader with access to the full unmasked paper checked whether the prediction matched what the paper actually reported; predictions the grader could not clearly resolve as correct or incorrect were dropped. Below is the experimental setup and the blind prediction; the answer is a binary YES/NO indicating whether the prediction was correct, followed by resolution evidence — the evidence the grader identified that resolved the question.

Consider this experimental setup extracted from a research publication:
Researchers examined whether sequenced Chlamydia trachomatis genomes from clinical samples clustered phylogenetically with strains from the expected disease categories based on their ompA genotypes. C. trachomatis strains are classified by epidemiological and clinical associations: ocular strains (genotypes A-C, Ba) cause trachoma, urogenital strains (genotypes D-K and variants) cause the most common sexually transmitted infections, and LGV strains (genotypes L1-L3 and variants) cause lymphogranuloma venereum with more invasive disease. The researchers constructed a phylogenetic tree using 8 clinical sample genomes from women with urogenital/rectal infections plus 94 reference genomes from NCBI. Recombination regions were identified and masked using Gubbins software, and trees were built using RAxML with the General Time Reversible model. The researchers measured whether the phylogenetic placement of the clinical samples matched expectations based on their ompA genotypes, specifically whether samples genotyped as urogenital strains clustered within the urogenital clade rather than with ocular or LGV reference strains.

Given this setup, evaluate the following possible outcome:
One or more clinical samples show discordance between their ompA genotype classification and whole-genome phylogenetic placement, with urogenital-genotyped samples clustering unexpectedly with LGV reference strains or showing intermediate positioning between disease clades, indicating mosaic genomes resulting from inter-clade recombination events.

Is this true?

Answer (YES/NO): NO